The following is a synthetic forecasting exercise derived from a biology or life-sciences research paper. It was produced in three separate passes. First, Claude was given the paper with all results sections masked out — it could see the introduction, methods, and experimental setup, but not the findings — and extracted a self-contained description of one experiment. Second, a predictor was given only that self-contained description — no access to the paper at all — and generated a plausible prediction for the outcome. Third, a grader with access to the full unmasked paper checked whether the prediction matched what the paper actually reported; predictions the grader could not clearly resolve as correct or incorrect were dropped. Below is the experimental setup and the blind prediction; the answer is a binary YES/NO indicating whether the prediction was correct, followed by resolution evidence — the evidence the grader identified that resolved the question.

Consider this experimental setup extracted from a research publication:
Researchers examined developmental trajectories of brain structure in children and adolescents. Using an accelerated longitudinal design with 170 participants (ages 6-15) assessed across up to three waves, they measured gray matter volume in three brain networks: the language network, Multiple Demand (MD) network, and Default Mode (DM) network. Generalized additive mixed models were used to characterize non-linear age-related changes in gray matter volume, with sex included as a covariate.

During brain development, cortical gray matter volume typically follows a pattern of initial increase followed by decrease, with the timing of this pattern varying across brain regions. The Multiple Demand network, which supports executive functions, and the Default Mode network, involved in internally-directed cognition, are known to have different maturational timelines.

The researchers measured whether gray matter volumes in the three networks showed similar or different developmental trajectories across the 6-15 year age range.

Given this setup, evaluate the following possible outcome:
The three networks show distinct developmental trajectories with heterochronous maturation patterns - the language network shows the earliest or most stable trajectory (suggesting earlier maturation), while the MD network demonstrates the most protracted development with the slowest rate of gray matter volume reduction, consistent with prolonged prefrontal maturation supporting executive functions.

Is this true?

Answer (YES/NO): NO